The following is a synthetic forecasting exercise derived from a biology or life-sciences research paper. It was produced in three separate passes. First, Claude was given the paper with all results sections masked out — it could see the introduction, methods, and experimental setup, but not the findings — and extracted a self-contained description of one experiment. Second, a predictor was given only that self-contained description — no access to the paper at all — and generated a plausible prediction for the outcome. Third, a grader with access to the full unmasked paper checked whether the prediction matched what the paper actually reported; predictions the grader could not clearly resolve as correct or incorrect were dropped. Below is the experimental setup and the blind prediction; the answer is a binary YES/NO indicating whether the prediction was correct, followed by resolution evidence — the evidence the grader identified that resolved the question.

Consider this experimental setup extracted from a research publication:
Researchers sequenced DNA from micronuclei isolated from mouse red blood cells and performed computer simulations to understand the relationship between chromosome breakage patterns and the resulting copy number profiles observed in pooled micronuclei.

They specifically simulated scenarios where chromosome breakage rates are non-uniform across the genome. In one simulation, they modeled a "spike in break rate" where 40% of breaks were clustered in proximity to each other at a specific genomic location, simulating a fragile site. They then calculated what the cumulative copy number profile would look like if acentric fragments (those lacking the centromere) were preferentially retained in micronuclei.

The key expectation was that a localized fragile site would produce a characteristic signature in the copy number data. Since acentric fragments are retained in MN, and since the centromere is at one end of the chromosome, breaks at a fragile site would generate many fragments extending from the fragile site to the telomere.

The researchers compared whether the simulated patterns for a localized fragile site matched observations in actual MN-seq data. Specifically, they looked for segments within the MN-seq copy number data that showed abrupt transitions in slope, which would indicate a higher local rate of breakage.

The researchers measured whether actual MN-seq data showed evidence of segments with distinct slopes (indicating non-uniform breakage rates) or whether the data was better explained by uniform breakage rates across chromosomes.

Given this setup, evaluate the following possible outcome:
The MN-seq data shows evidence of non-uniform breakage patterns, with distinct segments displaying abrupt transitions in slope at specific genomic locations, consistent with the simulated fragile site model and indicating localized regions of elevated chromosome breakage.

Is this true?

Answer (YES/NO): YES